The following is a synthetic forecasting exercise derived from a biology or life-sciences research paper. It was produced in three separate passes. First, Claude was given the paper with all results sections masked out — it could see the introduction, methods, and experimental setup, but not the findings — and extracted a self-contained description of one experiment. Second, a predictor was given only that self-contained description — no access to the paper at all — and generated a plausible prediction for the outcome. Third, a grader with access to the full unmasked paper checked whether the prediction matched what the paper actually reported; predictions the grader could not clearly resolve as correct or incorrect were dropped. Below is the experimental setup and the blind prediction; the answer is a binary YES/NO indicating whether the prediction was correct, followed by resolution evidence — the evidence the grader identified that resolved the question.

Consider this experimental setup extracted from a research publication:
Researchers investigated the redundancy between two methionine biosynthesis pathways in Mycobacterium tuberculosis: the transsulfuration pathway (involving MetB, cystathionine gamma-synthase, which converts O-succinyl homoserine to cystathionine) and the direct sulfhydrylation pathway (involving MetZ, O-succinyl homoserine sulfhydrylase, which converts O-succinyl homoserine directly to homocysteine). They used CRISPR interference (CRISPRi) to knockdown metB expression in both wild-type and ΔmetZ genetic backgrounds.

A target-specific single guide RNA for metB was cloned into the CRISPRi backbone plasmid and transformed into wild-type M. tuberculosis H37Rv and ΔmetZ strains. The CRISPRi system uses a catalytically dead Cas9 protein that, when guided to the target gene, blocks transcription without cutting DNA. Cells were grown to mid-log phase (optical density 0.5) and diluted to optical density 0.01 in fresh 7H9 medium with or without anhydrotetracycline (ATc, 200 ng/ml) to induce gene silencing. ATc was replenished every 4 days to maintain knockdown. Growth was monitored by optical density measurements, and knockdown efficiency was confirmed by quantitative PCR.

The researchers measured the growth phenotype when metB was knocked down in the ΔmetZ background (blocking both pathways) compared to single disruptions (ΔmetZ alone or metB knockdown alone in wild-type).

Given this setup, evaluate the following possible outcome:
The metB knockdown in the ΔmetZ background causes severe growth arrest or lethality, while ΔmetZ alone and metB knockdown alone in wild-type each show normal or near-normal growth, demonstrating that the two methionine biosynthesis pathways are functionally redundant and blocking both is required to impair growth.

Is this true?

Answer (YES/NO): YES